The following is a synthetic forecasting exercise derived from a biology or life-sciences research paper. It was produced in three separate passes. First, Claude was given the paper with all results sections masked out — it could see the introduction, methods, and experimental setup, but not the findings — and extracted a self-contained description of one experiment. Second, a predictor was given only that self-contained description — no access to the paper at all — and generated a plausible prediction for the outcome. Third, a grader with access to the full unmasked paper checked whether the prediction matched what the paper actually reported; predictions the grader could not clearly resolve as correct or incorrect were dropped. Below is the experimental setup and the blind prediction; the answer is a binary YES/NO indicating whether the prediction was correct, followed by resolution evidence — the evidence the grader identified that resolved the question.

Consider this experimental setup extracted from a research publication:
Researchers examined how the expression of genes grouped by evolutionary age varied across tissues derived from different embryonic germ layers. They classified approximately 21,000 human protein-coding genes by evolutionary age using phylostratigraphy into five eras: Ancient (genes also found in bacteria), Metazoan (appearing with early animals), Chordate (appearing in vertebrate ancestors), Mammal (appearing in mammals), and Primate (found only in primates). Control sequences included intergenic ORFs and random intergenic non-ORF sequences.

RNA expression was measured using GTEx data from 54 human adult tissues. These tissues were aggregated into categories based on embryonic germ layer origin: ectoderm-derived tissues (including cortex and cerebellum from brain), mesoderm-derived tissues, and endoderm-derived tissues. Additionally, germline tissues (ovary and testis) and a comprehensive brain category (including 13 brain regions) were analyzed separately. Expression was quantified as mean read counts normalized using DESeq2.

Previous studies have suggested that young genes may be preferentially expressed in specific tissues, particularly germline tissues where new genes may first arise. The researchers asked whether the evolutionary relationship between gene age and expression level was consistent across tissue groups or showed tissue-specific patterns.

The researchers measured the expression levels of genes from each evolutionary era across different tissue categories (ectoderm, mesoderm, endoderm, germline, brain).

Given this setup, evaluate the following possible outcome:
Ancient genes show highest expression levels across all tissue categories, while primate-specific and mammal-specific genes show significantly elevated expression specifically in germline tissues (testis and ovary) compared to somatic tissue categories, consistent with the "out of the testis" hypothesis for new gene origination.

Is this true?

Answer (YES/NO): NO